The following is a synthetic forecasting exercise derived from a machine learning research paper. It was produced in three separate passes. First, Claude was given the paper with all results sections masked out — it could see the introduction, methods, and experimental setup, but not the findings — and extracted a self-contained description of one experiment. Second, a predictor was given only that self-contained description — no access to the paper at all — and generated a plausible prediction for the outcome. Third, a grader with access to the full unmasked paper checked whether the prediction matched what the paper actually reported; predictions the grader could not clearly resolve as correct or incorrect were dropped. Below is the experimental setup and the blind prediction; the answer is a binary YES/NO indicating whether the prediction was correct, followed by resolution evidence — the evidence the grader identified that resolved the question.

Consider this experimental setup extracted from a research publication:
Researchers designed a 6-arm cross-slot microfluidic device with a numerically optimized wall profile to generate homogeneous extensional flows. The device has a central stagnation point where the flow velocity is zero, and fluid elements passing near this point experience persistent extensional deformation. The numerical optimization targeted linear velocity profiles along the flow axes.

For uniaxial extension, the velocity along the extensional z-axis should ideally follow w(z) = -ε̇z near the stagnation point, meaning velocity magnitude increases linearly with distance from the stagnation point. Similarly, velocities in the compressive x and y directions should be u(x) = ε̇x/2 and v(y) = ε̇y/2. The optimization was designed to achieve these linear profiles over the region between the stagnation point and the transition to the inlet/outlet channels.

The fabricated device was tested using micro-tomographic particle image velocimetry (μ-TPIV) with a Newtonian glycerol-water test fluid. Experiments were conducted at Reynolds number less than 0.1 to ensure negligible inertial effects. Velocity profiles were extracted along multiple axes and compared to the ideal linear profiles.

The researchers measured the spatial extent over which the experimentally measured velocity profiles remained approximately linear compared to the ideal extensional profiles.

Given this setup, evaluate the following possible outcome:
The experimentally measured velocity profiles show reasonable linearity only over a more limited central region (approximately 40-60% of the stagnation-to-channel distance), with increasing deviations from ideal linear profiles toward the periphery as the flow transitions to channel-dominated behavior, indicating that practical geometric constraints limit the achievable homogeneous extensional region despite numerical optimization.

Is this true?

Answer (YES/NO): NO